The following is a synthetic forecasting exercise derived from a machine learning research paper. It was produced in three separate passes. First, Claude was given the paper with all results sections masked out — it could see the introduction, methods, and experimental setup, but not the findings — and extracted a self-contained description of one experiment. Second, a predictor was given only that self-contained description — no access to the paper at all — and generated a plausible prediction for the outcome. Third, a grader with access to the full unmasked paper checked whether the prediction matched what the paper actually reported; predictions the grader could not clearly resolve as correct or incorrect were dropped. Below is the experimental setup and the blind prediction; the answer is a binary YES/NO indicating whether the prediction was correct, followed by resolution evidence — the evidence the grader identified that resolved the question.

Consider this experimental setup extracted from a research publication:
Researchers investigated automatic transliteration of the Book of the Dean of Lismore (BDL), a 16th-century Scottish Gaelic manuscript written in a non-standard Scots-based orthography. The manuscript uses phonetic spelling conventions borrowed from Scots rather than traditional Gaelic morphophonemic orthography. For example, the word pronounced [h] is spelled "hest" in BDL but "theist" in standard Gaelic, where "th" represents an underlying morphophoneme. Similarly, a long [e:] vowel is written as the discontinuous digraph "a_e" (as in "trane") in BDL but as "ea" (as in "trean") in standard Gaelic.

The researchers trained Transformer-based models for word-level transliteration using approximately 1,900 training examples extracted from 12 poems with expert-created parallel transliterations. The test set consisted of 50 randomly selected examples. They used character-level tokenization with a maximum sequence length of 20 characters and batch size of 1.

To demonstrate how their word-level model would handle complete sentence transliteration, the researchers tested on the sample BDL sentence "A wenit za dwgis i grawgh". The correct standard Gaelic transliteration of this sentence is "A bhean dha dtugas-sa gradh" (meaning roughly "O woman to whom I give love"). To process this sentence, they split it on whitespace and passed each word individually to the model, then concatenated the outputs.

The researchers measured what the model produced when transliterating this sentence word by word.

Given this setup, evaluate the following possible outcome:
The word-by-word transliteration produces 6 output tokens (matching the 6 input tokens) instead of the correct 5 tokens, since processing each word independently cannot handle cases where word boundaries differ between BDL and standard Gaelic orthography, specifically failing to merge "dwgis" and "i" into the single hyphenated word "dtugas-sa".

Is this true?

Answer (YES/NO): YES